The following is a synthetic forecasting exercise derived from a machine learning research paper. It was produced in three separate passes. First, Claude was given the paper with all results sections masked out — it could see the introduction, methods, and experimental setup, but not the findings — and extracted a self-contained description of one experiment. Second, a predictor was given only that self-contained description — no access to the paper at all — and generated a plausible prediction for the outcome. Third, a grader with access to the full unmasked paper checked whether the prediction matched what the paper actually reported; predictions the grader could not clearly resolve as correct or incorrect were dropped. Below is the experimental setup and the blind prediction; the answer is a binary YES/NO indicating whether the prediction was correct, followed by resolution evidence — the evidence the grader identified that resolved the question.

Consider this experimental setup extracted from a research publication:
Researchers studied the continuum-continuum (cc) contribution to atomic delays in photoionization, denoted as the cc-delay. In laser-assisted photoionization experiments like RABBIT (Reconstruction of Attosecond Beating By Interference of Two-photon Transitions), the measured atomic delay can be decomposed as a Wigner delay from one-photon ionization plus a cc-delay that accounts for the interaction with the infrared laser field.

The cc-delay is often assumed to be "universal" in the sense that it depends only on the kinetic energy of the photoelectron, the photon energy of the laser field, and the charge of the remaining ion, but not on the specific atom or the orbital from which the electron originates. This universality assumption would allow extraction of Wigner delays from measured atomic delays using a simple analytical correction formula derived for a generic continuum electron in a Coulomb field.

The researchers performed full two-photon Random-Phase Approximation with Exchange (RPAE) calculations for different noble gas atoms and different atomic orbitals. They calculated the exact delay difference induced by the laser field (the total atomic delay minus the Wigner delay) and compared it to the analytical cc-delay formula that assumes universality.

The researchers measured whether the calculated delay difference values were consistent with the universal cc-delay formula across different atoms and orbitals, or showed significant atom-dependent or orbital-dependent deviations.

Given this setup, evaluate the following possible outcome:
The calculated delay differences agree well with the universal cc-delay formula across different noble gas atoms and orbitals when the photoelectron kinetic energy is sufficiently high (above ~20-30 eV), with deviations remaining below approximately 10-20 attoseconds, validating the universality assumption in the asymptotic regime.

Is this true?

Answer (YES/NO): YES